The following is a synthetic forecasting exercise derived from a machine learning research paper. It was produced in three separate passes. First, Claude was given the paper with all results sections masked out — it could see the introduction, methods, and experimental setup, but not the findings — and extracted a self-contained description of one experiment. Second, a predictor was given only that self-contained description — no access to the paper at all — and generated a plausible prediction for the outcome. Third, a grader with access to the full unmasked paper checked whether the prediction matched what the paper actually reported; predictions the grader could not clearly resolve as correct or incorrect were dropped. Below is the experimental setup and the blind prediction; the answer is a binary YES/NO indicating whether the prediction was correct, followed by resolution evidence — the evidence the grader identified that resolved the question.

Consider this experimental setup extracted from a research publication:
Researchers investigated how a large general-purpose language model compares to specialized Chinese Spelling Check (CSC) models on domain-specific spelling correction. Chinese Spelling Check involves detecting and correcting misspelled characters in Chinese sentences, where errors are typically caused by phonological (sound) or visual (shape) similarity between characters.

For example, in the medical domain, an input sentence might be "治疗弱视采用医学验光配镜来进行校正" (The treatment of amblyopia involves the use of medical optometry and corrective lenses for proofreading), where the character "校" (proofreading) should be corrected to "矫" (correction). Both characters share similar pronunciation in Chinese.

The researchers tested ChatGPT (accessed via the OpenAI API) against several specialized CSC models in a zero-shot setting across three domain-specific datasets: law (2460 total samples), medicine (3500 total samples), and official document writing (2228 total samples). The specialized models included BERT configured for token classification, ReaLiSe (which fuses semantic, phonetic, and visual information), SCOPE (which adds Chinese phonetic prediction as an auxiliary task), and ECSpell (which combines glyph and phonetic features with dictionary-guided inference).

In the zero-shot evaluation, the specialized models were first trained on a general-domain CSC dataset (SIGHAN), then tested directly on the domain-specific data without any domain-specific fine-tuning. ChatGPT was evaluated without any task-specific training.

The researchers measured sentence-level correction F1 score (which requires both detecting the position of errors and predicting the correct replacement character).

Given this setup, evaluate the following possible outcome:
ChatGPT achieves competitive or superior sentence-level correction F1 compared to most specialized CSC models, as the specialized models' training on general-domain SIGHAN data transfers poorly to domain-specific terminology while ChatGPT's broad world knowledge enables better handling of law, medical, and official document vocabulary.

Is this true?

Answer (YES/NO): NO